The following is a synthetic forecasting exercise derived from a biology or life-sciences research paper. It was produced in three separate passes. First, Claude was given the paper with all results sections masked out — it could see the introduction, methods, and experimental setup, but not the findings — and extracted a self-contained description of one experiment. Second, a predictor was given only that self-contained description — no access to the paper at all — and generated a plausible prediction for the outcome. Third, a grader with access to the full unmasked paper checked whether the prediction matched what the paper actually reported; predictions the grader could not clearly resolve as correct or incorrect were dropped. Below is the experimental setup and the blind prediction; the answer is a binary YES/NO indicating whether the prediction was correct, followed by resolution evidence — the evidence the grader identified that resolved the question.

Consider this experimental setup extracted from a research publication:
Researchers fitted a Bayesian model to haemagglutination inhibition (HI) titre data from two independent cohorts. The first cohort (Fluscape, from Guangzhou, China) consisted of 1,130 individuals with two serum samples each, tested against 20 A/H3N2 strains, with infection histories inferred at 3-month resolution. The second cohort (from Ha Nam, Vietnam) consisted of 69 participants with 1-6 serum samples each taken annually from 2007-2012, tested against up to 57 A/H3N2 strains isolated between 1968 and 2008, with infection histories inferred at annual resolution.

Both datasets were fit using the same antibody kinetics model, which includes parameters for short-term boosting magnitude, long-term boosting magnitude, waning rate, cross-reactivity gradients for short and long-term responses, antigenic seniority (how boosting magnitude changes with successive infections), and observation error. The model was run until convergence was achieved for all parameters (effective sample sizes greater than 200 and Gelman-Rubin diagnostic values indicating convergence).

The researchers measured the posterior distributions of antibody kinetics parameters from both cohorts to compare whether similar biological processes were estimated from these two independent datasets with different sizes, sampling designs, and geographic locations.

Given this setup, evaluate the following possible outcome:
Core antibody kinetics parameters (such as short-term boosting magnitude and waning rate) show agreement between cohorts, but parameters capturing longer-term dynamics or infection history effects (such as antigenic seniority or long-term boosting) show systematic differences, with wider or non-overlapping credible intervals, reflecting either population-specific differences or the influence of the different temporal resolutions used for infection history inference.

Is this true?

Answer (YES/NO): NO